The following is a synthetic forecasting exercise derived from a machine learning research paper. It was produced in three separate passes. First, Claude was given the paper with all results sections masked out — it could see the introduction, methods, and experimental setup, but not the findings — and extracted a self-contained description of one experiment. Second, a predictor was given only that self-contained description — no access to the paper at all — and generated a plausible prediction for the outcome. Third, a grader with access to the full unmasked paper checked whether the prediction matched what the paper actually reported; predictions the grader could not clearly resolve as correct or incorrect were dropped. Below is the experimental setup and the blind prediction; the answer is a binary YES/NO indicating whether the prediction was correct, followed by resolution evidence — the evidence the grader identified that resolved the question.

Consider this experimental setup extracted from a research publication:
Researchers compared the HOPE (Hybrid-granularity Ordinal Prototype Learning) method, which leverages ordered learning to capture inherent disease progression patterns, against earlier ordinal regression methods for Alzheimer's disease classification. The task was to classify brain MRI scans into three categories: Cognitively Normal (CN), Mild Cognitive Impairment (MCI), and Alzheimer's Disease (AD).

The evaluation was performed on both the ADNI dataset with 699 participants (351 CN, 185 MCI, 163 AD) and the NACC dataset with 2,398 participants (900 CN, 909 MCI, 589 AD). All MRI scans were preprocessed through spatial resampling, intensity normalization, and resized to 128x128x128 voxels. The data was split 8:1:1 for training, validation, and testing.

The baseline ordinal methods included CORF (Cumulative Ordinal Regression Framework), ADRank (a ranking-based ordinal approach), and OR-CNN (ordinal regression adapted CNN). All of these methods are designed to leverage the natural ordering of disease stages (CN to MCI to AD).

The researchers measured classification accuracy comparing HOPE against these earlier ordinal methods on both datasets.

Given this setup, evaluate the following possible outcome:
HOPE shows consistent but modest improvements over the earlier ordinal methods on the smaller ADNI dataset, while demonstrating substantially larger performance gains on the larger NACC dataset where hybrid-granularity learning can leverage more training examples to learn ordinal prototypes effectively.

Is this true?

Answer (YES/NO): NO